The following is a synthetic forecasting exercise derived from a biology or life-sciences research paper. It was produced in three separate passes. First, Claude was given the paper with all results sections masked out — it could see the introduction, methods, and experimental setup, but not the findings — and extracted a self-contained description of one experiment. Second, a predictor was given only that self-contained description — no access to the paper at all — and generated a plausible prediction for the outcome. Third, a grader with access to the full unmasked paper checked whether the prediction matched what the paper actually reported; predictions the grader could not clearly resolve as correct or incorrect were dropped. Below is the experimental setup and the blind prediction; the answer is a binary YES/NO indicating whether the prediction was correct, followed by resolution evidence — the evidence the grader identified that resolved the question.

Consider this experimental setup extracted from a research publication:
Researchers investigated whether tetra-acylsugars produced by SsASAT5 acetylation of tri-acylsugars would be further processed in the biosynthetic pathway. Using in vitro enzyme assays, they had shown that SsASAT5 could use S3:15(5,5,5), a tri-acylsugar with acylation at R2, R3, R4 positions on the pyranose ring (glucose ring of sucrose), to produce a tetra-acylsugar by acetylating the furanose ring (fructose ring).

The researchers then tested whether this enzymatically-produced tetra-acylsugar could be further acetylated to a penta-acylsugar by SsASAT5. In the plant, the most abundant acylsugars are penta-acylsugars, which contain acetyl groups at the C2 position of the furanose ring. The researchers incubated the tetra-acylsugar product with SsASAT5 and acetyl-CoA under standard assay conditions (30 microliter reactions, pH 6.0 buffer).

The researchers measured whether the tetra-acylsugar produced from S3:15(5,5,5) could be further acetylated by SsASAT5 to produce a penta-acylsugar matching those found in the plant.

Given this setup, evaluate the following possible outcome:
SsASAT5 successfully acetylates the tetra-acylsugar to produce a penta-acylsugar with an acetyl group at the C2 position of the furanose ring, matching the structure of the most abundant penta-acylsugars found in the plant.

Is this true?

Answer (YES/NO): NO